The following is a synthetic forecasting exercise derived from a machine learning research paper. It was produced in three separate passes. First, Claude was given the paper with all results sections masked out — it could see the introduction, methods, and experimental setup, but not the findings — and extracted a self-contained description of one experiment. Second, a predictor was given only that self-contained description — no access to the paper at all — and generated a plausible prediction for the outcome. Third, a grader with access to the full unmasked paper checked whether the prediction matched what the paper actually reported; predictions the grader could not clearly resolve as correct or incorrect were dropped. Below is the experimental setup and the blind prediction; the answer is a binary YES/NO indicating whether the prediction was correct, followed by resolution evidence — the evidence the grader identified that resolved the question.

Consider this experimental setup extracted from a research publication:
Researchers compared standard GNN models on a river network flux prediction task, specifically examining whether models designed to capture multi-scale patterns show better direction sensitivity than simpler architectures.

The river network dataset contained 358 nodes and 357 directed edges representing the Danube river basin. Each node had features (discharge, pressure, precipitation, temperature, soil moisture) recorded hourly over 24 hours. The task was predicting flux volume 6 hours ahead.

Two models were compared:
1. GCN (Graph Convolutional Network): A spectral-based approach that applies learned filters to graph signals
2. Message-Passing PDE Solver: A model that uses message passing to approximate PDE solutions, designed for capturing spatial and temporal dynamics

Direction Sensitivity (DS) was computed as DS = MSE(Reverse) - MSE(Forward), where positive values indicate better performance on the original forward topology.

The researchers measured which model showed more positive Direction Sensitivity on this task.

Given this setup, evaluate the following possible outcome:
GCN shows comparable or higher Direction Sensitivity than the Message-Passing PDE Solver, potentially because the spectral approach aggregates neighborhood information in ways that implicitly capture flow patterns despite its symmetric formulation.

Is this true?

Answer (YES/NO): YES